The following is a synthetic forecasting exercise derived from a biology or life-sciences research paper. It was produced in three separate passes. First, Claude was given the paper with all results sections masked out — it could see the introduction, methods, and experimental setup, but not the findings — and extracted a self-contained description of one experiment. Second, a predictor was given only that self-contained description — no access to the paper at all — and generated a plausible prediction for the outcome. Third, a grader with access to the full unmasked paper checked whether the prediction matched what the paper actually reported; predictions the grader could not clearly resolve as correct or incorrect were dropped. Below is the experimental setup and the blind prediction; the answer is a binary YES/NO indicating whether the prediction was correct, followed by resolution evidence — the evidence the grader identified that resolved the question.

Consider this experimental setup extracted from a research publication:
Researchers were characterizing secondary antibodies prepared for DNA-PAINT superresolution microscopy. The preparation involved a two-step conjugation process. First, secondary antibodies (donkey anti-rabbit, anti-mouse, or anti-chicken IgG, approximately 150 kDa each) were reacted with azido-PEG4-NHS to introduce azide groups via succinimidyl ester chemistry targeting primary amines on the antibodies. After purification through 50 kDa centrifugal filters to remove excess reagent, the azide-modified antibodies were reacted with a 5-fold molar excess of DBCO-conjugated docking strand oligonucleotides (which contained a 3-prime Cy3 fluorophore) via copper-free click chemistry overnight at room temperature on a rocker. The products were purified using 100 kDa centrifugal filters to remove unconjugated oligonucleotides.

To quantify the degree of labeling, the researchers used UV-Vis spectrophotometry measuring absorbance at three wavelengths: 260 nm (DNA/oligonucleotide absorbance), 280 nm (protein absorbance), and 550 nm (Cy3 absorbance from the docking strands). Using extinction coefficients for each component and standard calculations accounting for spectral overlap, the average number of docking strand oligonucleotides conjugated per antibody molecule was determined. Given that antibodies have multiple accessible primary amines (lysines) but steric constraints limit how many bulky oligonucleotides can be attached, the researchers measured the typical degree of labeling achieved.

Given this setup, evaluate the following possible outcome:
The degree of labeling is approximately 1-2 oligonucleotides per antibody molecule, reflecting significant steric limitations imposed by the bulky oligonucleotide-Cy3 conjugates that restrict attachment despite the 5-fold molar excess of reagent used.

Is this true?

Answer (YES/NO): NO